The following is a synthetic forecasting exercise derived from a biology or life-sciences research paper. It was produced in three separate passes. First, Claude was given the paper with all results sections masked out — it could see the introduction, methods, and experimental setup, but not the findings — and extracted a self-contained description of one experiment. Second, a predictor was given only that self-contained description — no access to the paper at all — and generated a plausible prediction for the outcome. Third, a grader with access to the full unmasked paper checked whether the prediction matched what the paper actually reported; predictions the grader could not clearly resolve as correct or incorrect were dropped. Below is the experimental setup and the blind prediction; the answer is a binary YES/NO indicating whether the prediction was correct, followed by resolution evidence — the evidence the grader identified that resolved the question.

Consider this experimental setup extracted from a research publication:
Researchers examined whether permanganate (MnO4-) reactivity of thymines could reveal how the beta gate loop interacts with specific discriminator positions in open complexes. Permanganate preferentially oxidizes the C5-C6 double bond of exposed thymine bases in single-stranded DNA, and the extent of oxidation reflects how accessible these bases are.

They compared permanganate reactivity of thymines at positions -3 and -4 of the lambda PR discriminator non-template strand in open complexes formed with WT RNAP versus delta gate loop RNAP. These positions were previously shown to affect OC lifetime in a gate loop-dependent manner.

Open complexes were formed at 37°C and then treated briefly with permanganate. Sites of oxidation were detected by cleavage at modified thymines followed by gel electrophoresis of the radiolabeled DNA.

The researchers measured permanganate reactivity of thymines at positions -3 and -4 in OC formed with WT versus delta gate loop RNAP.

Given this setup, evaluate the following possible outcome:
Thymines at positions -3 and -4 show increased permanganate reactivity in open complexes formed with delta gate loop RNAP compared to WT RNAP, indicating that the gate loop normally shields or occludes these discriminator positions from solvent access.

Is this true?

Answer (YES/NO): NO